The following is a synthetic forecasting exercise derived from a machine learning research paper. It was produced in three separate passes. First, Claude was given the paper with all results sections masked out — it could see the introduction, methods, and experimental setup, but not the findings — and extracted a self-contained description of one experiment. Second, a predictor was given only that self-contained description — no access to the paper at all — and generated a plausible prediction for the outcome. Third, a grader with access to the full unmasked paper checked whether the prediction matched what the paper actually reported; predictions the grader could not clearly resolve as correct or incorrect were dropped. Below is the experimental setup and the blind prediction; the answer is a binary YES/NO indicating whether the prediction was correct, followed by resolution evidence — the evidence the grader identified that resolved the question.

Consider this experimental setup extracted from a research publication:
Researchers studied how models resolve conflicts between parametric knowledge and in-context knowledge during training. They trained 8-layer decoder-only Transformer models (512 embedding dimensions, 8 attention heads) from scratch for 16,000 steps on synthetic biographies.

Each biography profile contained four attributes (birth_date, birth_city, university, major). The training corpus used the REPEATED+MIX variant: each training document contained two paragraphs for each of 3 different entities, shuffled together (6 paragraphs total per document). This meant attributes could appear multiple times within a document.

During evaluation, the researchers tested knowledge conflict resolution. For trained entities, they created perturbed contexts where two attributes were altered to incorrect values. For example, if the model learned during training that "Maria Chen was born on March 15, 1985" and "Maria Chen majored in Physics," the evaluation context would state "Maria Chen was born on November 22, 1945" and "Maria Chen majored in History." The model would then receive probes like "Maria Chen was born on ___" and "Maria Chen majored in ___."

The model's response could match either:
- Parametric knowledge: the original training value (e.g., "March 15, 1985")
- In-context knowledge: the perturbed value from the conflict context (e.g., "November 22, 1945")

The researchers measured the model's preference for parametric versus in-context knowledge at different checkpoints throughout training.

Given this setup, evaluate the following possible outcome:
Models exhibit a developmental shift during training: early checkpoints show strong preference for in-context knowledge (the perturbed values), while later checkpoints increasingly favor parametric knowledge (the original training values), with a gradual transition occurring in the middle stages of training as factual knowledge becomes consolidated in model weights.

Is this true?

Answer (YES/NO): NO